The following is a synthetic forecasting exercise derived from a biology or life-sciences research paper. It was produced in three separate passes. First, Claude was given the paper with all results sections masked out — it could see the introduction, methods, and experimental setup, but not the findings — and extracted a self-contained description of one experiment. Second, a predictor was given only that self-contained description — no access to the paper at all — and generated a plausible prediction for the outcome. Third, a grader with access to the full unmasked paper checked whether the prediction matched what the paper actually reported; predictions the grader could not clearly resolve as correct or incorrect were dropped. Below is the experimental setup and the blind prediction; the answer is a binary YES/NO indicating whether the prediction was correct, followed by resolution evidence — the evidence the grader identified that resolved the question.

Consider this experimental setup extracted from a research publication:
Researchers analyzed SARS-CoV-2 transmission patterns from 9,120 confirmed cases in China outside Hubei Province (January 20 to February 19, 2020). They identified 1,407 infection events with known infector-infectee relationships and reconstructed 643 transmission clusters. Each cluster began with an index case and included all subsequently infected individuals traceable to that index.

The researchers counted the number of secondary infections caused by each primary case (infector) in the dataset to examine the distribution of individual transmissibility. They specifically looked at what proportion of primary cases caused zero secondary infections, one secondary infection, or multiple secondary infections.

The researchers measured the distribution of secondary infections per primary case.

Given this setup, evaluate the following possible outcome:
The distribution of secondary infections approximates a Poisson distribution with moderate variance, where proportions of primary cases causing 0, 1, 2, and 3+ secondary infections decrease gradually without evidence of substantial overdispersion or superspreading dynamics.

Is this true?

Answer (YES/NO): NO